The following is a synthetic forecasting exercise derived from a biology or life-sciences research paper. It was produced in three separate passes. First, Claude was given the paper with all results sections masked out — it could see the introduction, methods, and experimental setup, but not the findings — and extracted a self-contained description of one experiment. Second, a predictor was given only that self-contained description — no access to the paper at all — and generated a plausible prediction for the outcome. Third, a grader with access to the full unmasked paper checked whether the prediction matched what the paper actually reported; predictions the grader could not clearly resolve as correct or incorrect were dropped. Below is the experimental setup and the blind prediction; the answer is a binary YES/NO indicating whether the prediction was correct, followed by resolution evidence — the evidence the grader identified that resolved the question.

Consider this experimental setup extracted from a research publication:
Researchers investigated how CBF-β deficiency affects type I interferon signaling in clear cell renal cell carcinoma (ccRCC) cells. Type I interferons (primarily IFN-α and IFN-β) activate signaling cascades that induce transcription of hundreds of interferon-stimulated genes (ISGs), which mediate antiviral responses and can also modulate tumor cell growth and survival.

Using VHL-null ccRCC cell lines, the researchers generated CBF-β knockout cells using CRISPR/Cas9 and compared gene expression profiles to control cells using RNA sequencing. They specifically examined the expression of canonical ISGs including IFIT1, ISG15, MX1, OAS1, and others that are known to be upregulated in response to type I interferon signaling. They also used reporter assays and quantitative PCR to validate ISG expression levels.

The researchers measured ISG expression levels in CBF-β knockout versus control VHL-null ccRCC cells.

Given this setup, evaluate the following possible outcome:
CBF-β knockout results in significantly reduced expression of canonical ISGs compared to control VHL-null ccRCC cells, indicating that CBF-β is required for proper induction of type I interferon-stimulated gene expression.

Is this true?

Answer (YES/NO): NO